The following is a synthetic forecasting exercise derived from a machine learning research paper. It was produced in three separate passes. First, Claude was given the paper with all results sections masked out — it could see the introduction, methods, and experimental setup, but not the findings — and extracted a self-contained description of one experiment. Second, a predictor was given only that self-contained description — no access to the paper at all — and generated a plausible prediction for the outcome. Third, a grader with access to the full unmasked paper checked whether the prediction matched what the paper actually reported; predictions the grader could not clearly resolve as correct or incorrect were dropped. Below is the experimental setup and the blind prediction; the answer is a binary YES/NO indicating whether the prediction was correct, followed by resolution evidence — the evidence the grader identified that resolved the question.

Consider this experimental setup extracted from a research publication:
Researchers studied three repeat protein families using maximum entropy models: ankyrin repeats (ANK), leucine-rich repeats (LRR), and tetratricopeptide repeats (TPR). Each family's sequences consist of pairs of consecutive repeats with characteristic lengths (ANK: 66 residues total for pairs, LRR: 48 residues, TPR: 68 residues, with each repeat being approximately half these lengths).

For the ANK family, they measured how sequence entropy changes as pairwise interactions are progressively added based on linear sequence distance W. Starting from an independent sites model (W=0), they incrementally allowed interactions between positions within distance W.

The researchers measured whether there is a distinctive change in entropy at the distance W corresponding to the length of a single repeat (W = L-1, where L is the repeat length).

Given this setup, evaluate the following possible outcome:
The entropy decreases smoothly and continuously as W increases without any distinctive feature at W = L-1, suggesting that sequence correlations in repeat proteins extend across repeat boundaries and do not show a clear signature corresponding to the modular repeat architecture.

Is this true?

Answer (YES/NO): NO